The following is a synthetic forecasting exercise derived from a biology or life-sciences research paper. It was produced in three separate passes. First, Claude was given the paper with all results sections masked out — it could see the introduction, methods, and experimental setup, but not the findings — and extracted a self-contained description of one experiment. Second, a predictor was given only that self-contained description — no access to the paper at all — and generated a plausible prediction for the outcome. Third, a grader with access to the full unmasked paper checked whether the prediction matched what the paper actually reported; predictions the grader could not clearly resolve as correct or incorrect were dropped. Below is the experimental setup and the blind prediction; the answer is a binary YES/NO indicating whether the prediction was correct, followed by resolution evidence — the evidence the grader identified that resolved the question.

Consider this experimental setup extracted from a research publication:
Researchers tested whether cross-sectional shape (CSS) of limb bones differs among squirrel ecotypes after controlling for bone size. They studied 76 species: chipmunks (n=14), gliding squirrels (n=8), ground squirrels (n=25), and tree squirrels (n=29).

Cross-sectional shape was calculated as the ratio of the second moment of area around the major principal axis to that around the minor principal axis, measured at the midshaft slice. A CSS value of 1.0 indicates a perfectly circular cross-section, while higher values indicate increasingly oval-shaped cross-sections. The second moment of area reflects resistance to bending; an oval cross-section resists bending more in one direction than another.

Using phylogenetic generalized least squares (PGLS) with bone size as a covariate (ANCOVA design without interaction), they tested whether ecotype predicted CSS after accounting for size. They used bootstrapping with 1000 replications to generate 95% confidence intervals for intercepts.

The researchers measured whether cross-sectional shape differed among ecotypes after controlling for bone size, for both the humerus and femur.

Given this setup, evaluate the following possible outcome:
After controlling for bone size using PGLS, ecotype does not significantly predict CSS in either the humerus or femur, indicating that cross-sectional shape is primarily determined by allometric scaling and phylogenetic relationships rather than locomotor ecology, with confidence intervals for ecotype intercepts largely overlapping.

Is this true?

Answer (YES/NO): YES